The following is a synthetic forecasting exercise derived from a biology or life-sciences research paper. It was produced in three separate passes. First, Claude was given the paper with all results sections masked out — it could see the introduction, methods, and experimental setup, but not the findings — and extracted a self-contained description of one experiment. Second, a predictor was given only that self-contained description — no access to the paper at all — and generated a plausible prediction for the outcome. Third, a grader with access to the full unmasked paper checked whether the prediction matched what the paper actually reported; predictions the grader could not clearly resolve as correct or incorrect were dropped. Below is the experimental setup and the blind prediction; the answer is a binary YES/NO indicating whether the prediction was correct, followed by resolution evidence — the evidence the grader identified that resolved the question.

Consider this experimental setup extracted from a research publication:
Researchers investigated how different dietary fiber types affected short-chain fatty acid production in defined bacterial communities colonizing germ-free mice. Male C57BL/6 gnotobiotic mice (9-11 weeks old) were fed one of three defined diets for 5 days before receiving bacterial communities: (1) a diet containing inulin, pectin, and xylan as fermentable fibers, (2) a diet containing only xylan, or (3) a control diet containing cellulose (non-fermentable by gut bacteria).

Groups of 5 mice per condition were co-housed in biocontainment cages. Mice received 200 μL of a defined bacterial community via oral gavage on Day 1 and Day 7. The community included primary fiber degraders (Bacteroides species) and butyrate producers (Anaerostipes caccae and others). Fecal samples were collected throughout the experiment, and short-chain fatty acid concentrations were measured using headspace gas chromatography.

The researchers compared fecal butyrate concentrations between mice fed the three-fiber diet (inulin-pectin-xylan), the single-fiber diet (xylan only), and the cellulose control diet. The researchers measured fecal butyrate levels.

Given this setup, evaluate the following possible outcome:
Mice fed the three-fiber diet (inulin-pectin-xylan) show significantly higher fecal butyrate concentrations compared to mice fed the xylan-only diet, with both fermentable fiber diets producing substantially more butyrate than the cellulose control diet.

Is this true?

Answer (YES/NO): NO